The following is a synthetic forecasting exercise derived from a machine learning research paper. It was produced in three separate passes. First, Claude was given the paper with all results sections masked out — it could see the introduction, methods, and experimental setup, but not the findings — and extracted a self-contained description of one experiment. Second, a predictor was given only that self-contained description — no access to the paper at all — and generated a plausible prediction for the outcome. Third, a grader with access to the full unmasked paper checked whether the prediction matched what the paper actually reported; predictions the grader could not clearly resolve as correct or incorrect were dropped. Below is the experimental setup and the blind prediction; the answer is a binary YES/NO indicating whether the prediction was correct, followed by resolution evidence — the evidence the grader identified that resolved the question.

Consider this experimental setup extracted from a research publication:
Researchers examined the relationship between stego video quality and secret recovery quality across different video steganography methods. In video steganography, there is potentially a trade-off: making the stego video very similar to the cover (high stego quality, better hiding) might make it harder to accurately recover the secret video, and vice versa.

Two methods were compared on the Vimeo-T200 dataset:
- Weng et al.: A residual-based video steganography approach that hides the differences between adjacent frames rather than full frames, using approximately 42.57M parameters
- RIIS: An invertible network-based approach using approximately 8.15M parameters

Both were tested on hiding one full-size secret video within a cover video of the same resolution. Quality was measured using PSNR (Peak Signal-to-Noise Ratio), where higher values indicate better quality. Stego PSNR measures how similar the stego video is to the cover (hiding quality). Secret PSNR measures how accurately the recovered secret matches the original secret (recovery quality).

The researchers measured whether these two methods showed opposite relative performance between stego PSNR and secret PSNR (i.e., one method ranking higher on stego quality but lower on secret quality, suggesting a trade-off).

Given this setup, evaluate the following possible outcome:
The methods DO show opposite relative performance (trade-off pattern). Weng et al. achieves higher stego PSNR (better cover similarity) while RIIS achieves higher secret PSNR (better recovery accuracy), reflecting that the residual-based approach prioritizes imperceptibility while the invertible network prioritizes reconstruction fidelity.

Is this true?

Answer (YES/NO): NO